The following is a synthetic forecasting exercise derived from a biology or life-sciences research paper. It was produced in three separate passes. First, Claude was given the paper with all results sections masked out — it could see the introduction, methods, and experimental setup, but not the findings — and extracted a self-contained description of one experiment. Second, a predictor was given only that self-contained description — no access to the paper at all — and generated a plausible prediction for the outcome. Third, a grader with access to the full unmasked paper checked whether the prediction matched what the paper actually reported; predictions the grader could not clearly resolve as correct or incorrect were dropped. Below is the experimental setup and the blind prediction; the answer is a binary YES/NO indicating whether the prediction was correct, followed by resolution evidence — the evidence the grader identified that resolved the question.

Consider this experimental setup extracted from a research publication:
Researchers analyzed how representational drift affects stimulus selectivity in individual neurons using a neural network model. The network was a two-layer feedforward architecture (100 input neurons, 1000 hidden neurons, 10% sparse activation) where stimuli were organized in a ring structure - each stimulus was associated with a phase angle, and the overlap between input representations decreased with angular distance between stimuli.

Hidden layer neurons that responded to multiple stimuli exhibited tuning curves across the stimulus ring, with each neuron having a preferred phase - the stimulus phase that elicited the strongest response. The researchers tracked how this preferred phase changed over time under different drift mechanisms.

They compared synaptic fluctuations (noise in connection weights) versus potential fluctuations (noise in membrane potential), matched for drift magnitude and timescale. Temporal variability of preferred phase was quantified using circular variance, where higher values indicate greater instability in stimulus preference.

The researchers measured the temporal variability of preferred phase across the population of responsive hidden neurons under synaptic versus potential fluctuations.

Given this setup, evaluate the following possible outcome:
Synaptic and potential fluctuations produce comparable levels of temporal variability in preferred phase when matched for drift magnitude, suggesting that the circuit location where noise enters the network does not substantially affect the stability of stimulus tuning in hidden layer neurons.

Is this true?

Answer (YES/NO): NO